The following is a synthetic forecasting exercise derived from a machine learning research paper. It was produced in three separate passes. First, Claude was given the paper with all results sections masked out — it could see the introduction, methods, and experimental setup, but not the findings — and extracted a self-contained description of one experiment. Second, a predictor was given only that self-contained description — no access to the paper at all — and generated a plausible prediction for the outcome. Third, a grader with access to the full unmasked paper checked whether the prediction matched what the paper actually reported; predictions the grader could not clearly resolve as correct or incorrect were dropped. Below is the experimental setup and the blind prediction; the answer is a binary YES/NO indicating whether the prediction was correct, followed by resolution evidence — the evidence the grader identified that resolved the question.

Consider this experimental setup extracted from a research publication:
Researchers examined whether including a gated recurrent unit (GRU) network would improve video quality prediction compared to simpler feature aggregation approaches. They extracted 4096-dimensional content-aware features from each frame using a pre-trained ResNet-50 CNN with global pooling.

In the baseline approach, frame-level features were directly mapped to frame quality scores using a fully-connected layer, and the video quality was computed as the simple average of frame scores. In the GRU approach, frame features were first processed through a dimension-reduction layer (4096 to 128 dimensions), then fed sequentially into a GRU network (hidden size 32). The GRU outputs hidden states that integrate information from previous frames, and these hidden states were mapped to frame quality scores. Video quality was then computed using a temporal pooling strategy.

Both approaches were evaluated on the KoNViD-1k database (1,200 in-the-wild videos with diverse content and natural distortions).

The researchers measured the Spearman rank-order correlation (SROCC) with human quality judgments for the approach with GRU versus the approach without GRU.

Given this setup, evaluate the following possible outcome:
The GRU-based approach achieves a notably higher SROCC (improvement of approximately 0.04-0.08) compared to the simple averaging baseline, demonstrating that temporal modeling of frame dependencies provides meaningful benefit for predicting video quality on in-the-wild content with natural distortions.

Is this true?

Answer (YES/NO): YES